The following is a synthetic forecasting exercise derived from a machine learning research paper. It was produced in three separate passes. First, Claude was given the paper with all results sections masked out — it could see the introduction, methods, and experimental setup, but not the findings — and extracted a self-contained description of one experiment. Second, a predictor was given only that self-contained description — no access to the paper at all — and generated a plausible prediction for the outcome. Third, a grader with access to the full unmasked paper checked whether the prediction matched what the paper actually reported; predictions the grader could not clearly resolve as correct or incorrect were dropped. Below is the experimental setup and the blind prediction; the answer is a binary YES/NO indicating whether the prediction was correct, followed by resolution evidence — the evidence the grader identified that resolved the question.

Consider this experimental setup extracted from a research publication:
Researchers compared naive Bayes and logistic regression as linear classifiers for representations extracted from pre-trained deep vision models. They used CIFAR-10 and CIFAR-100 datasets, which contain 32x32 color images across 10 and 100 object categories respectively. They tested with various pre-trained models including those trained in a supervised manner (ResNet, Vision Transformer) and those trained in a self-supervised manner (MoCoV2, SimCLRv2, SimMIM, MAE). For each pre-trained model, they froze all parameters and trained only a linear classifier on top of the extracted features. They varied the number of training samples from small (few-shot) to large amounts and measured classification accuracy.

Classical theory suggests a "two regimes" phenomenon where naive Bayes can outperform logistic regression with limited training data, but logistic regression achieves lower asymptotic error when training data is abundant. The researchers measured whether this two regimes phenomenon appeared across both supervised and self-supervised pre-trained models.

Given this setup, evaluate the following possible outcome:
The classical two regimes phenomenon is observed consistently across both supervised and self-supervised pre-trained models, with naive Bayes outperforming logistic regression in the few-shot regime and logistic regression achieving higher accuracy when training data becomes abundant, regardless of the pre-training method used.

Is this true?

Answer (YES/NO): NO